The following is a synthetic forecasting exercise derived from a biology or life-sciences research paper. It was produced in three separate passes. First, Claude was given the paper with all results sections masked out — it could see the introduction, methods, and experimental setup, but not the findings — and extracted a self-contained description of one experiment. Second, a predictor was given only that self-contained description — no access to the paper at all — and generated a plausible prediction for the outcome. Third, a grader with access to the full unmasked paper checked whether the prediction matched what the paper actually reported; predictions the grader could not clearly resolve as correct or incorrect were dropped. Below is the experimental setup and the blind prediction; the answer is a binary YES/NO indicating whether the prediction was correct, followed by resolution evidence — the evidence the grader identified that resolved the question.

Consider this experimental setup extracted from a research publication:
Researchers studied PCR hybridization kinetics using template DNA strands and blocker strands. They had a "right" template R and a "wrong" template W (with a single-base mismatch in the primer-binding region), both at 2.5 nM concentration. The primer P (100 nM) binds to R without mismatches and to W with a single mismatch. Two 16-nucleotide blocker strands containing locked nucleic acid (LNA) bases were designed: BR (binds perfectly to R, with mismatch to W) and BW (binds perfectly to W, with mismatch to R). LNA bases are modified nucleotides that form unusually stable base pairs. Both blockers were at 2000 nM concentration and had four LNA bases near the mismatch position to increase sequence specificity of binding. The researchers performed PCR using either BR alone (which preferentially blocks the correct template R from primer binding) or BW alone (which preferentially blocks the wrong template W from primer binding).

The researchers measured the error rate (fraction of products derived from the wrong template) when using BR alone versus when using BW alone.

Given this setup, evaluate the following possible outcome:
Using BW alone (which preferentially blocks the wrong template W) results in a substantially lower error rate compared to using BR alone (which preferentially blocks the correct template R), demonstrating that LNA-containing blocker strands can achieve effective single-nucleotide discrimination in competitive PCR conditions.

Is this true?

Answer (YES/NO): YES